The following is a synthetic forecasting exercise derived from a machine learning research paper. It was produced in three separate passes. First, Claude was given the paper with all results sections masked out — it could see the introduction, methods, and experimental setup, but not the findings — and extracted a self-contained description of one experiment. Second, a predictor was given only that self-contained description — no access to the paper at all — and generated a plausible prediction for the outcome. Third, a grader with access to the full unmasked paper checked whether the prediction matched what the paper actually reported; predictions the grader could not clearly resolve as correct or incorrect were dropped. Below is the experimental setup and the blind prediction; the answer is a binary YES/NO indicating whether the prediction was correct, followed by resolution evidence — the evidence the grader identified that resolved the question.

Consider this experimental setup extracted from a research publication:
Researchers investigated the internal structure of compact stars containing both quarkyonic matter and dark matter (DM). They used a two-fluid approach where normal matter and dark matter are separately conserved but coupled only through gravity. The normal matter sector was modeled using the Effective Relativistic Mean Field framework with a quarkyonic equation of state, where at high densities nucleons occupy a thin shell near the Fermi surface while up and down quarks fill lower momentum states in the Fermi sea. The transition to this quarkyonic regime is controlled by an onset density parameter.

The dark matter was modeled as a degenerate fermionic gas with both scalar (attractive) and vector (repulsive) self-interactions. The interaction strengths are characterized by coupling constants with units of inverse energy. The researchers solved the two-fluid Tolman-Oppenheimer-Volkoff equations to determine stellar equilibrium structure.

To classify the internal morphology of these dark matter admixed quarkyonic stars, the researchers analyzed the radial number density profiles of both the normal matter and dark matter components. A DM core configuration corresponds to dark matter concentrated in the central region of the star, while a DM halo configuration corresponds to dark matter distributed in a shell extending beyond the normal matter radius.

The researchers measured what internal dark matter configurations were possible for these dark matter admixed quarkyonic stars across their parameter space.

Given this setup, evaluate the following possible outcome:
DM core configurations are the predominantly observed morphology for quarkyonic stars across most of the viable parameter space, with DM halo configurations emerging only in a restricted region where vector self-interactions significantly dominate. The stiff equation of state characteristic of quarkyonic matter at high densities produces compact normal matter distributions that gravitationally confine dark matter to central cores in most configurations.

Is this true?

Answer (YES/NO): NO